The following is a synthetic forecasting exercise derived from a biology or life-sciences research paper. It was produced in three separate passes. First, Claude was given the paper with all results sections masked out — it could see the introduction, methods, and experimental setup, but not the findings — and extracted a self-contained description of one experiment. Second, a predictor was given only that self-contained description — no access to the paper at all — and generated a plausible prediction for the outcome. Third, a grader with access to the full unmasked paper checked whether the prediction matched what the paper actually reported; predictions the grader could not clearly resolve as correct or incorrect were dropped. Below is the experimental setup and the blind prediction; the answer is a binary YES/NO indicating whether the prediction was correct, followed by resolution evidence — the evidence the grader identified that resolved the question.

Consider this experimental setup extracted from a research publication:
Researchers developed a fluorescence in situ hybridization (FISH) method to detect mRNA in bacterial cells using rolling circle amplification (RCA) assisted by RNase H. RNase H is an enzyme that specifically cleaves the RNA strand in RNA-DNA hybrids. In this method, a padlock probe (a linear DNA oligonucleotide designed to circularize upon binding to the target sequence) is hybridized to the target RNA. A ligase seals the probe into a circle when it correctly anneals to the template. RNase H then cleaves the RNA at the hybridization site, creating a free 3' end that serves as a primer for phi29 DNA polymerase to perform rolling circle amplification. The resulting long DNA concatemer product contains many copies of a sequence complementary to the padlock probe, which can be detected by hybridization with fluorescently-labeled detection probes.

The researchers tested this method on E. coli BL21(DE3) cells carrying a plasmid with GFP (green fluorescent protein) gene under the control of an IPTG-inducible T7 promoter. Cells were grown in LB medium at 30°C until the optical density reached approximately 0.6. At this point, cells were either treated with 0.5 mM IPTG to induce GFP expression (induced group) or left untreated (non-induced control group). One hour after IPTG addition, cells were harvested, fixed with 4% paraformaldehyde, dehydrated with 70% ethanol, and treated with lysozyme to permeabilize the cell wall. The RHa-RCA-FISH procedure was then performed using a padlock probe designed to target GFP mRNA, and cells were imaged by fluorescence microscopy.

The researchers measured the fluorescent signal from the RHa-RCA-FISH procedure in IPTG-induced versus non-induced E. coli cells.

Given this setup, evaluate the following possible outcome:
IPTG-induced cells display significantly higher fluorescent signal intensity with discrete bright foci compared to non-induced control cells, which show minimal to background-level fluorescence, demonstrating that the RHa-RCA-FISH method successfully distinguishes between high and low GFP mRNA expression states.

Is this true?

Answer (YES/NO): YES